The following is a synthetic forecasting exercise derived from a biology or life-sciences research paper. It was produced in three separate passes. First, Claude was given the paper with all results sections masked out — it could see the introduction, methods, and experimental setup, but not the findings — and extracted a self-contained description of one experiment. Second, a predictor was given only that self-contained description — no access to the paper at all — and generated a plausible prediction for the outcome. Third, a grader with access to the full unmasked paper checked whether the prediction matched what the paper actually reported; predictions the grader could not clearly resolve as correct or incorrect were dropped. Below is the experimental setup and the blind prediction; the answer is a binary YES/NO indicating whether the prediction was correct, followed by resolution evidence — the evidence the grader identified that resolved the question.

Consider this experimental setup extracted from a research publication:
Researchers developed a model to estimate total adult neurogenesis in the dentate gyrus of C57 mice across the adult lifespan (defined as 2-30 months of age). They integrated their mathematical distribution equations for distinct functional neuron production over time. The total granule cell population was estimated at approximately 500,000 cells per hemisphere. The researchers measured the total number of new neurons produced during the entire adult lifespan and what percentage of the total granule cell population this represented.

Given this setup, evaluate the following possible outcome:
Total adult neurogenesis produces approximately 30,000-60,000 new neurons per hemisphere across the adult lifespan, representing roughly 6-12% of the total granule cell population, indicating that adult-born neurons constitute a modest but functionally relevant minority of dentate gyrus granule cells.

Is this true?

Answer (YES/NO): YES